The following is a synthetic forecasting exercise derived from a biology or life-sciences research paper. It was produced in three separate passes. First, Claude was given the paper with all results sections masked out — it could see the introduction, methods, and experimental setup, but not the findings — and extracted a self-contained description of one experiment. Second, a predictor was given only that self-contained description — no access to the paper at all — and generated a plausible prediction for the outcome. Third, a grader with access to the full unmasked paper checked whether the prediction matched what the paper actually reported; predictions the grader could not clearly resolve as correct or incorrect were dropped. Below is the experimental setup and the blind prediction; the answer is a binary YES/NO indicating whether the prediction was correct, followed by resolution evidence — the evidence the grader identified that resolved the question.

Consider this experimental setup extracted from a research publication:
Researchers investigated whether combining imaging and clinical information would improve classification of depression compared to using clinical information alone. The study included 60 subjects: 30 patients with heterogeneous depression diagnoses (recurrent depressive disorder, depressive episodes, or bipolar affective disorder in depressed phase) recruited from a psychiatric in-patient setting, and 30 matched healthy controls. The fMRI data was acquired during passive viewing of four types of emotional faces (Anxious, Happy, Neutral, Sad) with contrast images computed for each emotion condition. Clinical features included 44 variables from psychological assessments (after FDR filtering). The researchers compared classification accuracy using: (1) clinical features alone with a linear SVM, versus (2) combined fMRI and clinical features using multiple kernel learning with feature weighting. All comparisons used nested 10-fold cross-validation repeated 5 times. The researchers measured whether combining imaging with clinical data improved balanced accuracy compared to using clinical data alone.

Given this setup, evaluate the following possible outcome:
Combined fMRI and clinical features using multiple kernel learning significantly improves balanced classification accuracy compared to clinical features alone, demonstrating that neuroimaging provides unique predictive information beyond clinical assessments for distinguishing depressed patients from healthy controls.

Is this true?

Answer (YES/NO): NO